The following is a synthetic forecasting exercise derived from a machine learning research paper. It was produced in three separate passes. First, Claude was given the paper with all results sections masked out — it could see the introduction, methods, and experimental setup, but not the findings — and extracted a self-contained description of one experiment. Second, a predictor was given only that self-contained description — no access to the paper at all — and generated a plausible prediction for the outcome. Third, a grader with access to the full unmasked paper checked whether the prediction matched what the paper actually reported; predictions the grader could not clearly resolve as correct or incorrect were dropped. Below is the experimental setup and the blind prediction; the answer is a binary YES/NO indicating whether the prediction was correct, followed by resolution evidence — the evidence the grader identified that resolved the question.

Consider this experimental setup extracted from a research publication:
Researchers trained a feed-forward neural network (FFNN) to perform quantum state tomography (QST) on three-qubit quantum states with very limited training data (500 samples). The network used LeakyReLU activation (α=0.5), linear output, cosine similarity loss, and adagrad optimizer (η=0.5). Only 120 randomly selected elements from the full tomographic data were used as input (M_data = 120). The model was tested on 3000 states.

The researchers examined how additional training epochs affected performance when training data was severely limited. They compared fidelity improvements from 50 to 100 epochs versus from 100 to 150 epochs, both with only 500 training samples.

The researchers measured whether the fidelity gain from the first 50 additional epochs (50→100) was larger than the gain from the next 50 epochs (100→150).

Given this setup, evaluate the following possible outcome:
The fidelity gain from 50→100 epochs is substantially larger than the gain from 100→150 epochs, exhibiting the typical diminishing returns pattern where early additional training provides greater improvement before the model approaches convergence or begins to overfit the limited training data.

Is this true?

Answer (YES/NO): YES